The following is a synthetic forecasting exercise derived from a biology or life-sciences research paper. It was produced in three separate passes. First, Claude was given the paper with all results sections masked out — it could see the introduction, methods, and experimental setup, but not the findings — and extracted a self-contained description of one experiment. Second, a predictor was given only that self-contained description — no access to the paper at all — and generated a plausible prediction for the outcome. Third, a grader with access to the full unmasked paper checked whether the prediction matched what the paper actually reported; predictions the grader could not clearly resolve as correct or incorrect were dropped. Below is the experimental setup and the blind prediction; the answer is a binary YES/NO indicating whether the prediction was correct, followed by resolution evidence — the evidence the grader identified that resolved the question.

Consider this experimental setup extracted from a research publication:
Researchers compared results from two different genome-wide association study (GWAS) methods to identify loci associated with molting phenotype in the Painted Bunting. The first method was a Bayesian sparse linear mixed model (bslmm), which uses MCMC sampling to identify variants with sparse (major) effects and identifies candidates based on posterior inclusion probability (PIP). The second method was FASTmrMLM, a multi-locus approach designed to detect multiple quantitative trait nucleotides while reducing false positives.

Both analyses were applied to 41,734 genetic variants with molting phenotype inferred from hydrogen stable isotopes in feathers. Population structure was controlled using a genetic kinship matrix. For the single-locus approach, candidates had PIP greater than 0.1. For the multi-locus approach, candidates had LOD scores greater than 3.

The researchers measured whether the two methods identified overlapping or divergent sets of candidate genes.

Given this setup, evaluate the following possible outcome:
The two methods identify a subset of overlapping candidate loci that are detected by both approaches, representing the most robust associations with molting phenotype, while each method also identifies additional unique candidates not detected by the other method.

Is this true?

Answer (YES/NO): YES